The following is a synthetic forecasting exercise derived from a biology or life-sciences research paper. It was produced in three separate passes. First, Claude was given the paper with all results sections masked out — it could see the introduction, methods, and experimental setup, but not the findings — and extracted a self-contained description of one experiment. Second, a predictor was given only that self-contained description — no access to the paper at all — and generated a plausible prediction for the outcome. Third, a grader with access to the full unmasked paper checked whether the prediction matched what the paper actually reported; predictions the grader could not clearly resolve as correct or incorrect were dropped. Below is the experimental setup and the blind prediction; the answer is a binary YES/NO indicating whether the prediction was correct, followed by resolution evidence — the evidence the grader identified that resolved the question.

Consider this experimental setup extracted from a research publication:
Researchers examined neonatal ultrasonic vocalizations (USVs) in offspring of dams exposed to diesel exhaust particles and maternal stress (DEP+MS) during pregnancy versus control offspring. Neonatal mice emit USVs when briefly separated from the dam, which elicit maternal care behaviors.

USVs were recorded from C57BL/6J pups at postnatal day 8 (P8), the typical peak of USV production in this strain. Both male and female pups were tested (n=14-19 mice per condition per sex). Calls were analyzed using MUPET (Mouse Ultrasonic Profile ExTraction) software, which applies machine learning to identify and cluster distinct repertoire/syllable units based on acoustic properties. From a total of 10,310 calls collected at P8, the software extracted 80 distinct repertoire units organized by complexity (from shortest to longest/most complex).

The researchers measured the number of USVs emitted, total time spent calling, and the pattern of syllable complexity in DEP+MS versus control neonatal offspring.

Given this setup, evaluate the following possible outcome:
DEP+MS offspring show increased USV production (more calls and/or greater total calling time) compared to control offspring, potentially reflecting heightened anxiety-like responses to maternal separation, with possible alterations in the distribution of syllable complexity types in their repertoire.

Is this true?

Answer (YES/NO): YES